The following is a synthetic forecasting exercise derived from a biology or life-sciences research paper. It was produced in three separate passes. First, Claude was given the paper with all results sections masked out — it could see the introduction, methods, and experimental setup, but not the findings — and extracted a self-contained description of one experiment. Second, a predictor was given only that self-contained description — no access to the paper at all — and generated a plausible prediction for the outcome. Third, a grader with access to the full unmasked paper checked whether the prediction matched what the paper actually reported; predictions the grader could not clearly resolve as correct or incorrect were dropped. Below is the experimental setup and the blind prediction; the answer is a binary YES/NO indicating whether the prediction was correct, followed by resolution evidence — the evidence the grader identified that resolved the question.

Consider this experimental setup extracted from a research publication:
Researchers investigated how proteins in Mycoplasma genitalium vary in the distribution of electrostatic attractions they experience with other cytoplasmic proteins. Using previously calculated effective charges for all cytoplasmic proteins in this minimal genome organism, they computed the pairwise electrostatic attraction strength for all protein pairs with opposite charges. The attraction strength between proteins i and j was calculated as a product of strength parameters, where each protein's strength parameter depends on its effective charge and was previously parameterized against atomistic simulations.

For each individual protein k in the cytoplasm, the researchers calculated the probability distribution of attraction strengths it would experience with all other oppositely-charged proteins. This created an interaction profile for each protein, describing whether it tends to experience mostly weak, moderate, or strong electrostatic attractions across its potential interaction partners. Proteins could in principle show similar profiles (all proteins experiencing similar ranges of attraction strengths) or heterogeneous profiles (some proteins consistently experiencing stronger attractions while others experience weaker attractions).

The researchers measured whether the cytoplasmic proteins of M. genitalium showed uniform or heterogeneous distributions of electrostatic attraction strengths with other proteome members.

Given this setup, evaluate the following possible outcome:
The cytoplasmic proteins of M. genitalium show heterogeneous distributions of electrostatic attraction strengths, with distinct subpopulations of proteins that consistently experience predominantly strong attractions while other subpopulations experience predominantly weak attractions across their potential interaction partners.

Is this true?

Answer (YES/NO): YES